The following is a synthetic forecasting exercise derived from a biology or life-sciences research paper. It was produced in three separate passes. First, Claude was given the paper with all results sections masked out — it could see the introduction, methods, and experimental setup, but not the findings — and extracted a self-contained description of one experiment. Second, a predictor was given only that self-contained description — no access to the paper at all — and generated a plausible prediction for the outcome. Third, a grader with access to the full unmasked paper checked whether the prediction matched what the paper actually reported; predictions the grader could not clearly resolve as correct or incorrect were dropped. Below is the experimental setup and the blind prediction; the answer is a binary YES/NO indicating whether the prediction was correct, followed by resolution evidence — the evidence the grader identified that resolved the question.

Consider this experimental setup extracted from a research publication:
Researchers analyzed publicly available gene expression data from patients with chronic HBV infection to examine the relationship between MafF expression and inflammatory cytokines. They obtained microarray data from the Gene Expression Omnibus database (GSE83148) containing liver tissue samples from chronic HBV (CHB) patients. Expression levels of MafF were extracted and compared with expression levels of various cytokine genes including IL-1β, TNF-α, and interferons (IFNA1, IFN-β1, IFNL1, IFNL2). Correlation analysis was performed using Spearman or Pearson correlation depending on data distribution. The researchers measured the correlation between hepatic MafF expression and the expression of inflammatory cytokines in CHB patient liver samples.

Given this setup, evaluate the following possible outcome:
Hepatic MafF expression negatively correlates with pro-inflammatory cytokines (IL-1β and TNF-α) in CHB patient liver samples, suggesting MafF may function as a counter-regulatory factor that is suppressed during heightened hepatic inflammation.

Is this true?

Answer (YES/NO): NO